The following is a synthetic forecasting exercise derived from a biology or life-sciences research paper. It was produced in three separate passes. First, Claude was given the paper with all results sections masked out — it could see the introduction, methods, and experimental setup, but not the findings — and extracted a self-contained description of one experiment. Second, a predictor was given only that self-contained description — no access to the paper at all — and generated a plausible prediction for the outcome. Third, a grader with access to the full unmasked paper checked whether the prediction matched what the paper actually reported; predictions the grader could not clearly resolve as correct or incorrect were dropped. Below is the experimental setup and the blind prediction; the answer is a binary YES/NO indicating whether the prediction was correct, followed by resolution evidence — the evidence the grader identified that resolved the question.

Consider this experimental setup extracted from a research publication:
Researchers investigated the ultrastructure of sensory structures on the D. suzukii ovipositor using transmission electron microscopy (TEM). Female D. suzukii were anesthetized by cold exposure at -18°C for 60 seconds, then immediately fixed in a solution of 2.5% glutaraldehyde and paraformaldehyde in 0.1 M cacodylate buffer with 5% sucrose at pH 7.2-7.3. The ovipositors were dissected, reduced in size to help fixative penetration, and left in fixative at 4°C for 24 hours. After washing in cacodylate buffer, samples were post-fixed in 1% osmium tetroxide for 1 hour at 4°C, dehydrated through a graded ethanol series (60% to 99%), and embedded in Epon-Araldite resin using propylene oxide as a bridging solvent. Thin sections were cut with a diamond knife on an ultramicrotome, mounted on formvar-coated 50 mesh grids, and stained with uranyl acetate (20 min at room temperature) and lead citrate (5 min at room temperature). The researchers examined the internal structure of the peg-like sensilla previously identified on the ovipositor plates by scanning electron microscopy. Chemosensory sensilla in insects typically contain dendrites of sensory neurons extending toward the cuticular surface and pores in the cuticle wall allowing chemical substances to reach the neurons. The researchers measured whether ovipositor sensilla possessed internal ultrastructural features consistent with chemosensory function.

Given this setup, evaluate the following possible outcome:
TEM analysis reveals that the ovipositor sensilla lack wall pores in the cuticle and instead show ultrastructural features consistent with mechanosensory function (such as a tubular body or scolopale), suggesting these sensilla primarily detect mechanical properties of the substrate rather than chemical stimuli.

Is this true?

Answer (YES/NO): YES